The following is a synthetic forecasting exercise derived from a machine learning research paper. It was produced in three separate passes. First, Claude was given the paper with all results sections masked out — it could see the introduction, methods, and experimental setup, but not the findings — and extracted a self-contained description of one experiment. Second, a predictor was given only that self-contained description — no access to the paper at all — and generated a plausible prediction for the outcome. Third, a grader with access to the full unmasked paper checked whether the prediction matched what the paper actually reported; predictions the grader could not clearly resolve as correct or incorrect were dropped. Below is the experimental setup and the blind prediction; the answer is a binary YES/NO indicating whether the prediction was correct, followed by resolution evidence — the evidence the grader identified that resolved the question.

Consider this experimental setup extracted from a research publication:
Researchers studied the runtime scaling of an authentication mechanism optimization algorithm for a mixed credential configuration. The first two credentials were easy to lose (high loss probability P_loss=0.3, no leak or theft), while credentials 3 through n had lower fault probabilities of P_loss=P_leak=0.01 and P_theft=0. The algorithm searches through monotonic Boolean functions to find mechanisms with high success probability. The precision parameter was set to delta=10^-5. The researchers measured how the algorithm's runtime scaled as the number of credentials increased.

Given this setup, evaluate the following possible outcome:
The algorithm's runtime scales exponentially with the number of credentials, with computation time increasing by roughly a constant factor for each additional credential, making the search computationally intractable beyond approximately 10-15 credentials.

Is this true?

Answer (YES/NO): YES